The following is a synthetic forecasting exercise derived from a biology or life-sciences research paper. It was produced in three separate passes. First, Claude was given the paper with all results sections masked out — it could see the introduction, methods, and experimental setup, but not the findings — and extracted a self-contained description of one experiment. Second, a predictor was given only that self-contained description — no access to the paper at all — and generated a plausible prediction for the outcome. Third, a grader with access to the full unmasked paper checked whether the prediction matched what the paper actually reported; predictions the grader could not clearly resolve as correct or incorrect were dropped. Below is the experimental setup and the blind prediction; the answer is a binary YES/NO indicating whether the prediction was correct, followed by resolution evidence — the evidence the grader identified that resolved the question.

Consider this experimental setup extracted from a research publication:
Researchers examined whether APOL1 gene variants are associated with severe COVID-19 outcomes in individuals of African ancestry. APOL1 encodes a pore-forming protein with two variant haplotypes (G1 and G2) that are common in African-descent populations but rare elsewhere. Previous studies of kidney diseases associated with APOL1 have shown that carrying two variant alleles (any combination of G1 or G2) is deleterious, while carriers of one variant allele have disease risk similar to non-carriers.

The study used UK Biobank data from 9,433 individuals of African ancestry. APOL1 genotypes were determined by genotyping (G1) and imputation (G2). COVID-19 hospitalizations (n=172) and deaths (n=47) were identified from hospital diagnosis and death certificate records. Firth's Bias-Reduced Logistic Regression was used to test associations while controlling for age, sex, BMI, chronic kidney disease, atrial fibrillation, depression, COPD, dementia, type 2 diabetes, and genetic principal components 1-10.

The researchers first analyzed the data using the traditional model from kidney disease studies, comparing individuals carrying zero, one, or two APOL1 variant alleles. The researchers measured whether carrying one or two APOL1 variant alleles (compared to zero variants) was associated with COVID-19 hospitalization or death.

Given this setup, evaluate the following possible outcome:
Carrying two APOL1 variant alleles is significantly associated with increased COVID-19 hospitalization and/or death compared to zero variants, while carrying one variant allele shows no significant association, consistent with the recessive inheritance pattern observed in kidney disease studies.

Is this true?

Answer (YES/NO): YES